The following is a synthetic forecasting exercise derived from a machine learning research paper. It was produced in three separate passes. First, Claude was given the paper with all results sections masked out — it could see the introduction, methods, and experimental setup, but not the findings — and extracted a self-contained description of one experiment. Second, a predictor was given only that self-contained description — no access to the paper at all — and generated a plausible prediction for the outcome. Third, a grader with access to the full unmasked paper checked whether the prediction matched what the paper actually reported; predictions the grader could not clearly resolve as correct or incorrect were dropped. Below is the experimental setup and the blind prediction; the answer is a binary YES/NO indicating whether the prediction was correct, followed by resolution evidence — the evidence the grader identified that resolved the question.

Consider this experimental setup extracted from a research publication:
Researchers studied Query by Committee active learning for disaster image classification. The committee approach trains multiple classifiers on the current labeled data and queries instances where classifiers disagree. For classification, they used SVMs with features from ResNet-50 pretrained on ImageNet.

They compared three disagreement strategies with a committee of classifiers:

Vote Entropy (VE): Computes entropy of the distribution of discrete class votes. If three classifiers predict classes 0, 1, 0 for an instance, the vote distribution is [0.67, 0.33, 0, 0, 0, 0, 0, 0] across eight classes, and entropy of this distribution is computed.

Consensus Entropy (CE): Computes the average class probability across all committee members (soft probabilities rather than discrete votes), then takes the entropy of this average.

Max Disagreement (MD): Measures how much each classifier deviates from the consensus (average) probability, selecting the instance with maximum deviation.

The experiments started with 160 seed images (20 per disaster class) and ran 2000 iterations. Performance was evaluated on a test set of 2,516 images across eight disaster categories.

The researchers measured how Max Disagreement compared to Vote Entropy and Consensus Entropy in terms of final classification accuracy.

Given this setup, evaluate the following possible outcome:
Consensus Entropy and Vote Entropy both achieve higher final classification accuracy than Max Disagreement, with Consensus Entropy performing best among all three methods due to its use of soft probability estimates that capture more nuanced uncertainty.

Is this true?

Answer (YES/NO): NO